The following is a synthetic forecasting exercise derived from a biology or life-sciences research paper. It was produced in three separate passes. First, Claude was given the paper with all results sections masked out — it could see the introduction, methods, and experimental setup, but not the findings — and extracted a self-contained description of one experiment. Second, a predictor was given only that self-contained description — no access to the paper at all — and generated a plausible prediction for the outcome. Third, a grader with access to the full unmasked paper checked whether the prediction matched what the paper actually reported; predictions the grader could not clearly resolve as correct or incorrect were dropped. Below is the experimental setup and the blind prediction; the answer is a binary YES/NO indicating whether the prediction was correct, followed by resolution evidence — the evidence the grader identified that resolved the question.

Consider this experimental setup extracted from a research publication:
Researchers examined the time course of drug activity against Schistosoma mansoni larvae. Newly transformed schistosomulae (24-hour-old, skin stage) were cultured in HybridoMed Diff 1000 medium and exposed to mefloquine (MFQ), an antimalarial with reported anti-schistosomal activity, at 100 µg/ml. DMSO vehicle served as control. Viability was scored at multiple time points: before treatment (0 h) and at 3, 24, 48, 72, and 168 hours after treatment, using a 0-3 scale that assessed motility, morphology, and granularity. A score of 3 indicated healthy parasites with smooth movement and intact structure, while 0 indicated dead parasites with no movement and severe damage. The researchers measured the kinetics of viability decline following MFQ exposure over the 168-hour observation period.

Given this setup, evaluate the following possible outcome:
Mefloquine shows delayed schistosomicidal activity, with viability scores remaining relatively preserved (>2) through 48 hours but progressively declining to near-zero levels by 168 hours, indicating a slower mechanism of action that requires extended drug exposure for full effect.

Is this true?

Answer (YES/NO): NO